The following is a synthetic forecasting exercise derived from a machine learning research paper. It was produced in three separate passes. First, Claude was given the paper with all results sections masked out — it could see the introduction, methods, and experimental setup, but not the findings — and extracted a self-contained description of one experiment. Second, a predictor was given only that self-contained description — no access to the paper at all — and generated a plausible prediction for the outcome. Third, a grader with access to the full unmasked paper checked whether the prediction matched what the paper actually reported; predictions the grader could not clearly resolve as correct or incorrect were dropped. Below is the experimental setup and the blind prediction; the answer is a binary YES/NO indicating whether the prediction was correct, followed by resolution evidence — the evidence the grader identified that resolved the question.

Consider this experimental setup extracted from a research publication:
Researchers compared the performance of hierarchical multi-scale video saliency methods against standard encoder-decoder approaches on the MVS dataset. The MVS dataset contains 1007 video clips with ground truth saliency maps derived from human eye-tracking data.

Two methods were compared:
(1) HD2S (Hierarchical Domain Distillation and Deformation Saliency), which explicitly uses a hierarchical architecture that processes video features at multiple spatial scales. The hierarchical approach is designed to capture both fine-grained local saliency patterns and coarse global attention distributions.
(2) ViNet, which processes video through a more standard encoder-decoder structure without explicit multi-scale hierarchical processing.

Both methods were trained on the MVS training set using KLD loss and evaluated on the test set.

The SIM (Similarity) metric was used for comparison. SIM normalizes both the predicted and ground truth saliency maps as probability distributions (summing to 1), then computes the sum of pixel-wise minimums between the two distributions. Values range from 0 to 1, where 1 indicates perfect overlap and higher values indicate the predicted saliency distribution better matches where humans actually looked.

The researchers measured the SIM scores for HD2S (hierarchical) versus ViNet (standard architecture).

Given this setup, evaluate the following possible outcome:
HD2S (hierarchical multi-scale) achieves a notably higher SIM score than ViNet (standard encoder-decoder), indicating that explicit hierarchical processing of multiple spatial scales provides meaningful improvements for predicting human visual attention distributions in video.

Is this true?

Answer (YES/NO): NO